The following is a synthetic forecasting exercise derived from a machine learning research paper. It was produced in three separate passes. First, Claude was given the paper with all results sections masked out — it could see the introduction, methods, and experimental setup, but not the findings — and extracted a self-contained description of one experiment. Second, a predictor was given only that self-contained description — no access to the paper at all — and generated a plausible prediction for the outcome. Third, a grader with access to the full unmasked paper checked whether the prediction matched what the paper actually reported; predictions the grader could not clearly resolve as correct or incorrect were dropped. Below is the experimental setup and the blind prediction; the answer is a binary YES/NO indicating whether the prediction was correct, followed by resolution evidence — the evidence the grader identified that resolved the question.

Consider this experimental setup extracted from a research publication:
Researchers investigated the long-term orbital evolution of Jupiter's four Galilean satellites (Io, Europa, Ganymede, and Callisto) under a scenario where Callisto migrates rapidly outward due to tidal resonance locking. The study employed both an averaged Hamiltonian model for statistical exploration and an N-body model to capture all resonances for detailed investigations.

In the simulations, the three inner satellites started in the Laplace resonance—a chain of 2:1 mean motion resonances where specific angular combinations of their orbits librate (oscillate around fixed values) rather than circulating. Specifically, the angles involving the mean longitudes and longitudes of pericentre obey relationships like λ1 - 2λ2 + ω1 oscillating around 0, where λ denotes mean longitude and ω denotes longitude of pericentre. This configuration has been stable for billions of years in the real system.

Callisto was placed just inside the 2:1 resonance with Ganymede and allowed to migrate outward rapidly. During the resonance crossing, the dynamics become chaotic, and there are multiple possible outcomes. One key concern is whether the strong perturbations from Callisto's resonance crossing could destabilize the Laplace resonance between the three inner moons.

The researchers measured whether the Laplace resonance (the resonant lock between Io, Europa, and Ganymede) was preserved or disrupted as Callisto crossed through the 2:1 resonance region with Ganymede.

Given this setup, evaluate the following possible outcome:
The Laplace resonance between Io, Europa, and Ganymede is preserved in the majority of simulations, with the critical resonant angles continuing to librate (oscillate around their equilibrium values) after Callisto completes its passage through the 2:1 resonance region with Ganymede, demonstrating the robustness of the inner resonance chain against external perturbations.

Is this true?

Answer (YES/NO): YES